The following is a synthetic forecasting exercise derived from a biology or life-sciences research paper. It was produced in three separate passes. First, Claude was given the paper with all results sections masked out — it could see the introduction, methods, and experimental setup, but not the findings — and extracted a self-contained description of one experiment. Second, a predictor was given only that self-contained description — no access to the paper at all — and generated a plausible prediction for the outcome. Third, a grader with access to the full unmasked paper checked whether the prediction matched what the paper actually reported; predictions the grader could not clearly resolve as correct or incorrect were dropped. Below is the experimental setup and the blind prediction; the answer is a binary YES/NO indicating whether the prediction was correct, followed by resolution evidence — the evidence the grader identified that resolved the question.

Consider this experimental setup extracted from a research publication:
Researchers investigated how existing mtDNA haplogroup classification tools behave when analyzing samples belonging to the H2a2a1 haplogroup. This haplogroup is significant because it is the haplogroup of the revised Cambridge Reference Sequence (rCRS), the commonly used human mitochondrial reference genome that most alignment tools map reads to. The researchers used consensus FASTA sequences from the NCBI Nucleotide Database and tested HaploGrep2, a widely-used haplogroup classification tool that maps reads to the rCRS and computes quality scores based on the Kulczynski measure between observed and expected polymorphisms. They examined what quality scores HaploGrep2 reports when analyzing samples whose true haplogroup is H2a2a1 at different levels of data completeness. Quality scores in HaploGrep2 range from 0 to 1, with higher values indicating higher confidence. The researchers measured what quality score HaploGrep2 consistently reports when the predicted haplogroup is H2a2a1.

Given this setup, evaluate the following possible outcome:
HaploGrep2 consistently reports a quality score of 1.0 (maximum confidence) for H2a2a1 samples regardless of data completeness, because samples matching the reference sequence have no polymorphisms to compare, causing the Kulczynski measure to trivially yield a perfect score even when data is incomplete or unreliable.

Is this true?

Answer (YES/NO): NO